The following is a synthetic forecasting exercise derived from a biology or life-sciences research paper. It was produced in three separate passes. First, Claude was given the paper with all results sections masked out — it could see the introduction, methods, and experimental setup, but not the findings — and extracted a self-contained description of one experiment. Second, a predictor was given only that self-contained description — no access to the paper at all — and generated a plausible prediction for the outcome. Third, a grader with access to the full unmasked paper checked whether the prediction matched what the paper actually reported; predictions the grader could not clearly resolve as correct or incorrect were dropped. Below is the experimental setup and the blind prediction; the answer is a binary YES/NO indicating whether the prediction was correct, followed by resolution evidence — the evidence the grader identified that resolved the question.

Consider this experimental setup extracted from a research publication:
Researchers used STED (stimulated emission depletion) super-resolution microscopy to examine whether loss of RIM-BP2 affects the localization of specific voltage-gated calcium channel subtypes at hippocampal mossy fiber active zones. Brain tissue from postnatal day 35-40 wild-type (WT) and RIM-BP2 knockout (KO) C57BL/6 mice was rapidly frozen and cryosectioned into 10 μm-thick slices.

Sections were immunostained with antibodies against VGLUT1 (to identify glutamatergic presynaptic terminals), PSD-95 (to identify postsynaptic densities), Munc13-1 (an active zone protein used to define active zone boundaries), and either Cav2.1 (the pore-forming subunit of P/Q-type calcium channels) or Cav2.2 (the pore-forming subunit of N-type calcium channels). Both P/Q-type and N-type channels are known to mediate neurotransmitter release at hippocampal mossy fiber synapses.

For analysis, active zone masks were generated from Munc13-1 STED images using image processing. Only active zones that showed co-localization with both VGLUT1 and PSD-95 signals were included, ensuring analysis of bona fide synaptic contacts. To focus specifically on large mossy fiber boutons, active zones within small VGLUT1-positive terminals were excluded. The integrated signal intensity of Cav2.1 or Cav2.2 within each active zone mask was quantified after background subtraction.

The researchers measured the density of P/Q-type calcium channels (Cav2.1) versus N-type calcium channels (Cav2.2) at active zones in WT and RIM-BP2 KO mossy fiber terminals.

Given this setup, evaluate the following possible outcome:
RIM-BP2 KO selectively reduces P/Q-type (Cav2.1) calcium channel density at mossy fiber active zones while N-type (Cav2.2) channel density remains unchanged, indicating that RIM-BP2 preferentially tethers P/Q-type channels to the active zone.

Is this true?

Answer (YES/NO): YES